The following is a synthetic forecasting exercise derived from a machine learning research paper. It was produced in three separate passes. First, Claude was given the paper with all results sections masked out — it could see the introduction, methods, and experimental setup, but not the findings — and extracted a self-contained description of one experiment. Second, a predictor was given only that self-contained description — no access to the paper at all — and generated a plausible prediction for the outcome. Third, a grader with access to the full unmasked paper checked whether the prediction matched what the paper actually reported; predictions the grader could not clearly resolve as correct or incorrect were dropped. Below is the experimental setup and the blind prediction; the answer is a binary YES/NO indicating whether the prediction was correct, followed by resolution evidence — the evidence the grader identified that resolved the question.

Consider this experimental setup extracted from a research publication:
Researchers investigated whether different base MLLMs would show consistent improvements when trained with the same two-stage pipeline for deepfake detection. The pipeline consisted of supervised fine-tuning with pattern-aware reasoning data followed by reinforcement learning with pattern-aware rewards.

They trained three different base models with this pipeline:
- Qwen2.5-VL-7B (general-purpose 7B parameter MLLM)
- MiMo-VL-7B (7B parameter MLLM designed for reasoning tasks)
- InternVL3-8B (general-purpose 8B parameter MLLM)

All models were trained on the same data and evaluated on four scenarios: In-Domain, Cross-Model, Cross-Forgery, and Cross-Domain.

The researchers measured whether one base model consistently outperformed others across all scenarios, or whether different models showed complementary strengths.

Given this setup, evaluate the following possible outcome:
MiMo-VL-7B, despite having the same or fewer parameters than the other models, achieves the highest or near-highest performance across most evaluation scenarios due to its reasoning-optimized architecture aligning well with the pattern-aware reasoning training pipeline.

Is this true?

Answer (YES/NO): NO